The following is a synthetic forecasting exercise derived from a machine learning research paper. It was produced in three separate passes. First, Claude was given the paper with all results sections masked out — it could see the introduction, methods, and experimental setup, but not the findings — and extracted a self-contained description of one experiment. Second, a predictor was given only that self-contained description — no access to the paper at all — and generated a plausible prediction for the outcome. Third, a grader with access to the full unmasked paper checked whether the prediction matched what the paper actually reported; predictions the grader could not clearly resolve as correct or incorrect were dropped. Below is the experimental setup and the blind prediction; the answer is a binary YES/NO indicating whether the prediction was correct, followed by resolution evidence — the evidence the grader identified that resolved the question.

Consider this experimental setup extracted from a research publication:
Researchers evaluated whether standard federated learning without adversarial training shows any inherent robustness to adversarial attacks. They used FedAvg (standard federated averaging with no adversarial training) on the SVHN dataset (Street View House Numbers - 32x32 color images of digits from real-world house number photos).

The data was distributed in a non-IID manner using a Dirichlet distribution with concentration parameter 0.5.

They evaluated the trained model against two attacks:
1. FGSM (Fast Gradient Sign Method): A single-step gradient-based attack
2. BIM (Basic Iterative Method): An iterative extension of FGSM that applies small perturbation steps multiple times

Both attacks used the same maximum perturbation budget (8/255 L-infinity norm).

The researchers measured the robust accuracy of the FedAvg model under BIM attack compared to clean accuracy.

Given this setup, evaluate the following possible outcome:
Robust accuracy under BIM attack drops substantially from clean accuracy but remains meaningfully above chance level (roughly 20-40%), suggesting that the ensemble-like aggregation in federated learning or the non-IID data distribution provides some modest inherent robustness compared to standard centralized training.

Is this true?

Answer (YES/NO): NO